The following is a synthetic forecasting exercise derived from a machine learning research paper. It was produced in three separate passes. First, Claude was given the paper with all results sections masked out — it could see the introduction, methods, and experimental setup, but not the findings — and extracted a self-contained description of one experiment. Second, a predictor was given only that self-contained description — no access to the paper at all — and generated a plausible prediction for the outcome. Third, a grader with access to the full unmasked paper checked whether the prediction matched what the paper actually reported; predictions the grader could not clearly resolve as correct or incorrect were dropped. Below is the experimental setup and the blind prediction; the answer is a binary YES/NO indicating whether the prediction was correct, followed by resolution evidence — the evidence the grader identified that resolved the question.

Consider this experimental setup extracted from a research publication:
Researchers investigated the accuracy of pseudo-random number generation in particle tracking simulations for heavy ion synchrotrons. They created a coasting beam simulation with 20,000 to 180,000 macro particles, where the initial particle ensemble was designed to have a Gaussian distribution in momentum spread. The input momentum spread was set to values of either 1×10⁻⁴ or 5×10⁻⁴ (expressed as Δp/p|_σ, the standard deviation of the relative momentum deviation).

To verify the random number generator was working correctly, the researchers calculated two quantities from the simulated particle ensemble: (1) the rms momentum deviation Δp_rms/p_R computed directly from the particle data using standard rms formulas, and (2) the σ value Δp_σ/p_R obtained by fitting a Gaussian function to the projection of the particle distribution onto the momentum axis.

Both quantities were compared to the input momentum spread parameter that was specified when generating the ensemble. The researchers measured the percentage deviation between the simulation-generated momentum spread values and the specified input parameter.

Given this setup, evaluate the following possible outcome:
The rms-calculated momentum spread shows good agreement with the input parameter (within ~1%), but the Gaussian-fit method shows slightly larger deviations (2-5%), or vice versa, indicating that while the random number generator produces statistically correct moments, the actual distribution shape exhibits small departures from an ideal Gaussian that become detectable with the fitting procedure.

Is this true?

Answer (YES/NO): NO